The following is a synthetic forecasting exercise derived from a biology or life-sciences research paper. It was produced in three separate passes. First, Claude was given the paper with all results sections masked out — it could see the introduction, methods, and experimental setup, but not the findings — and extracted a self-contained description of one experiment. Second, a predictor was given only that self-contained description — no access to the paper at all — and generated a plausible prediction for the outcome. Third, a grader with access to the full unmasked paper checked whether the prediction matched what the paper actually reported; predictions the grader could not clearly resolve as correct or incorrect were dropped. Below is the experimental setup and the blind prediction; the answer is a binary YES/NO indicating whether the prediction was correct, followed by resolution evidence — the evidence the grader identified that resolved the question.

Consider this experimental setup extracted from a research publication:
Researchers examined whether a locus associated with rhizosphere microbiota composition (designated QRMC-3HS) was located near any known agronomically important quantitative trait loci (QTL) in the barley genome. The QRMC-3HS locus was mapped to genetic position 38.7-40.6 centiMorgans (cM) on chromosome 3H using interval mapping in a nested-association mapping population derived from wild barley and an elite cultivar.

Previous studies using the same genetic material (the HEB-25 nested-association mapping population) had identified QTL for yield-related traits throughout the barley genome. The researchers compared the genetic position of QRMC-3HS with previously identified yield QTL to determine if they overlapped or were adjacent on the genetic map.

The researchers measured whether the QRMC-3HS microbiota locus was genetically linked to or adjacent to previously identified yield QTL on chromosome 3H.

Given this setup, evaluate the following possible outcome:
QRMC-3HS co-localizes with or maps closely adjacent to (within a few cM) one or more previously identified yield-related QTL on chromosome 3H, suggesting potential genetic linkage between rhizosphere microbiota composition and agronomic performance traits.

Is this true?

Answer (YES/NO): YES